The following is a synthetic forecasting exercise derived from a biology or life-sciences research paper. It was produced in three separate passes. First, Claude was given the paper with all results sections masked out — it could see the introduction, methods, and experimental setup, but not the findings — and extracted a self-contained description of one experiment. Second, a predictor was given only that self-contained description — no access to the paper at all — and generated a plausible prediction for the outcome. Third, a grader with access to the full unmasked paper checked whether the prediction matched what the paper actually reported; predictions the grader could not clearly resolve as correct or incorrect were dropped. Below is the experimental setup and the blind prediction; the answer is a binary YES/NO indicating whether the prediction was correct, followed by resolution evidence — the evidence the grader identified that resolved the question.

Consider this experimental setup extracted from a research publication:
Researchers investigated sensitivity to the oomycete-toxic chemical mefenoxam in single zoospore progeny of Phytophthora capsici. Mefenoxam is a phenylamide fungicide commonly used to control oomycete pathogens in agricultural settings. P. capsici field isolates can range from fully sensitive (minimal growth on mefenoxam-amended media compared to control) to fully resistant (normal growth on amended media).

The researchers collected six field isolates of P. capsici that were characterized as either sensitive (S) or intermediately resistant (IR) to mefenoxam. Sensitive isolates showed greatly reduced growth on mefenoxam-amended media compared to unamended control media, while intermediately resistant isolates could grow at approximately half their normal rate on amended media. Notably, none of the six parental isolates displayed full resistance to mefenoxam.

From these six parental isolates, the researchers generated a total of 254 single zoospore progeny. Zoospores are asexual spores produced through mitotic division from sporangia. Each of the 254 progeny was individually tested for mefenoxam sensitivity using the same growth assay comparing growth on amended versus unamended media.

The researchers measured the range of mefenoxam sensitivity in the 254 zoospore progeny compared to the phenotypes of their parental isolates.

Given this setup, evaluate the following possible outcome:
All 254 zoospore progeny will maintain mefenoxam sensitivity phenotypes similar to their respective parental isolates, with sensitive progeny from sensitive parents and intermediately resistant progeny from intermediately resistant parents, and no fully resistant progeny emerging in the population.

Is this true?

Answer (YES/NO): NO